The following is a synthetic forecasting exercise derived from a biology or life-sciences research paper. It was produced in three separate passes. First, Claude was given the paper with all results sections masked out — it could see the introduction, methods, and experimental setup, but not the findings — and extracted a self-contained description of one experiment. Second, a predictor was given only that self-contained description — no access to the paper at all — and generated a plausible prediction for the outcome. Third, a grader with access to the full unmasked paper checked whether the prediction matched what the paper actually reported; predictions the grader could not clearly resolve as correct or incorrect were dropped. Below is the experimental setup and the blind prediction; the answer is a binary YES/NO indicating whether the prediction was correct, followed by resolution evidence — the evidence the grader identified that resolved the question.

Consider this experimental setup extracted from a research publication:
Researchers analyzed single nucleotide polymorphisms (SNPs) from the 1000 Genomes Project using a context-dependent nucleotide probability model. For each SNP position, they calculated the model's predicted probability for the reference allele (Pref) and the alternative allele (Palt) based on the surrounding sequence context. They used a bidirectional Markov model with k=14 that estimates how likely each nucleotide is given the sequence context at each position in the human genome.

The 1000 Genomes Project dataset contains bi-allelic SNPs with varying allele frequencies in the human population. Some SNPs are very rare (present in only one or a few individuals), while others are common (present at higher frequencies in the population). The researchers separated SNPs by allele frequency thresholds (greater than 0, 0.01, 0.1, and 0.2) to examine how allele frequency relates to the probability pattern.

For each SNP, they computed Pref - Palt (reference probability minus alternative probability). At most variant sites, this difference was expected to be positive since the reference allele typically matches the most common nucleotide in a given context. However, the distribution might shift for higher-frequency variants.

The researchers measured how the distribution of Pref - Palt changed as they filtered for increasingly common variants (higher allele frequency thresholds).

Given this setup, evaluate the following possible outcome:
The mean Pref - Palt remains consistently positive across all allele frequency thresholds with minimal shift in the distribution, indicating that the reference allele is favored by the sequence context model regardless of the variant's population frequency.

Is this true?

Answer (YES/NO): NO